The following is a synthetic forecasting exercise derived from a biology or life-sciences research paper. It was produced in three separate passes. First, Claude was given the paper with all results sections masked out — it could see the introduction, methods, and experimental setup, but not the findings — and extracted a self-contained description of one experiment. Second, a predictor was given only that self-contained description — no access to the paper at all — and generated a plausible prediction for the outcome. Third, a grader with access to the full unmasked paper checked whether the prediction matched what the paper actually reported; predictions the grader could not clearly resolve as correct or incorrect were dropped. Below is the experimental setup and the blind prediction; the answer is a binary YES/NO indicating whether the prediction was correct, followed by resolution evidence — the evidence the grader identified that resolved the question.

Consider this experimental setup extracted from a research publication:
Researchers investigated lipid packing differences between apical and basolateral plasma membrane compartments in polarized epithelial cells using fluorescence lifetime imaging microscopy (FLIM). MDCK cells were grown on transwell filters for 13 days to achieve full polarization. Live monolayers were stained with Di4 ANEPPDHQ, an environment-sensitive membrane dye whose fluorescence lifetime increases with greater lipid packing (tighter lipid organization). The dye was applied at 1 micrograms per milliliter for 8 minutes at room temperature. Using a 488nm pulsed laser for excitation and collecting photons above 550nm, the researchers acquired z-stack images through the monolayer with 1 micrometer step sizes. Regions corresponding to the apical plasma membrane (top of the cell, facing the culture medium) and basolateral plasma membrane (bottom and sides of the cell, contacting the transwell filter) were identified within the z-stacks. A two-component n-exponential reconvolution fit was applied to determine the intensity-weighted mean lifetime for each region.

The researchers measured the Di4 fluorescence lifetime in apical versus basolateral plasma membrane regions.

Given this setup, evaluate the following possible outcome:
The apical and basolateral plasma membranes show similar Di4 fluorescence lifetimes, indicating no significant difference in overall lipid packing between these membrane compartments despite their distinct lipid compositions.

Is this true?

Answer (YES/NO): NO